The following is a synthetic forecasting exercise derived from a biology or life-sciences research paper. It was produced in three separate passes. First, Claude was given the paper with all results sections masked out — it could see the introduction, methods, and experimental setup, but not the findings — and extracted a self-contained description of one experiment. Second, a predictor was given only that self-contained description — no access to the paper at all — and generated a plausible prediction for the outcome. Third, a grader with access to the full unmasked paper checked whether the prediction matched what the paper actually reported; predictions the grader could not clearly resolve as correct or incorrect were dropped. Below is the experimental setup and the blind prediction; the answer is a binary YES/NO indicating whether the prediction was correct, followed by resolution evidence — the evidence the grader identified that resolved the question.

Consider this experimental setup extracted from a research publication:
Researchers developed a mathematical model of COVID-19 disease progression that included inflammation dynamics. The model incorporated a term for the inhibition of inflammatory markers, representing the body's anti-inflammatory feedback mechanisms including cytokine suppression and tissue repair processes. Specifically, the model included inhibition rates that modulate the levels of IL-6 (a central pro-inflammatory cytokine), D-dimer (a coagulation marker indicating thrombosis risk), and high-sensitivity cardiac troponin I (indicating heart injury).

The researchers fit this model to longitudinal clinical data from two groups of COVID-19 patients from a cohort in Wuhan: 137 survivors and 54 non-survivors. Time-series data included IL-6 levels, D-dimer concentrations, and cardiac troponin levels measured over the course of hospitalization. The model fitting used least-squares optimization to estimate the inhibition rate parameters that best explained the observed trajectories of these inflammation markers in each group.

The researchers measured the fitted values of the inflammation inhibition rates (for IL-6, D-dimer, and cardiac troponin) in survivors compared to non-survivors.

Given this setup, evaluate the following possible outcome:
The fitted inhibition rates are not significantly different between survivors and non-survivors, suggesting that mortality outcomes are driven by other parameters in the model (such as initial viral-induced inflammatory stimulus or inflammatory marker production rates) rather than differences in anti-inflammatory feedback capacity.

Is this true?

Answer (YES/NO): NO